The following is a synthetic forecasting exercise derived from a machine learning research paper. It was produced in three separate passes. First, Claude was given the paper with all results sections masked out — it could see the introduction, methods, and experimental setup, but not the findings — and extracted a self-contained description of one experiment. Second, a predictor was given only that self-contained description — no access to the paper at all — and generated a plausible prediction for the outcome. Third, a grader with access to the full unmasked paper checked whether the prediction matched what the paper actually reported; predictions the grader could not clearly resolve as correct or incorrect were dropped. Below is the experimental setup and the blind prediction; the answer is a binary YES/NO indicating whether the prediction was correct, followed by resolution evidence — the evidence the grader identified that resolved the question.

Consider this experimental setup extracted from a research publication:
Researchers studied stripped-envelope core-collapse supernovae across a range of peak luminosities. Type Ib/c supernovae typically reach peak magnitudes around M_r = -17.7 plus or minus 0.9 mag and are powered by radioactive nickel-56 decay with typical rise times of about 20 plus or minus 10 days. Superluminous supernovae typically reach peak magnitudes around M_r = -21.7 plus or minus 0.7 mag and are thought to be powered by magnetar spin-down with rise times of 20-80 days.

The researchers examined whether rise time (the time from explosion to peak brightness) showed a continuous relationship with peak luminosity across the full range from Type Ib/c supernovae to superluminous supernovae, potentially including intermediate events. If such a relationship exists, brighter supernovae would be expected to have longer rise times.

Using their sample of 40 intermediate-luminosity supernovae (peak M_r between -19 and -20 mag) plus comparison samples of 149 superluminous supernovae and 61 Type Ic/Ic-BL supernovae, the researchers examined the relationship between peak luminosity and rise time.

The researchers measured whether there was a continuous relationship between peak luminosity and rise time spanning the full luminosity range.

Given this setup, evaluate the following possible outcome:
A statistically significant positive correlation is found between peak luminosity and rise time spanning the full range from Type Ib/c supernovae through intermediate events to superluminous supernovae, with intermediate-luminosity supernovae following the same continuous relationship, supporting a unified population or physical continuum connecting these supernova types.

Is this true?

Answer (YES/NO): NO